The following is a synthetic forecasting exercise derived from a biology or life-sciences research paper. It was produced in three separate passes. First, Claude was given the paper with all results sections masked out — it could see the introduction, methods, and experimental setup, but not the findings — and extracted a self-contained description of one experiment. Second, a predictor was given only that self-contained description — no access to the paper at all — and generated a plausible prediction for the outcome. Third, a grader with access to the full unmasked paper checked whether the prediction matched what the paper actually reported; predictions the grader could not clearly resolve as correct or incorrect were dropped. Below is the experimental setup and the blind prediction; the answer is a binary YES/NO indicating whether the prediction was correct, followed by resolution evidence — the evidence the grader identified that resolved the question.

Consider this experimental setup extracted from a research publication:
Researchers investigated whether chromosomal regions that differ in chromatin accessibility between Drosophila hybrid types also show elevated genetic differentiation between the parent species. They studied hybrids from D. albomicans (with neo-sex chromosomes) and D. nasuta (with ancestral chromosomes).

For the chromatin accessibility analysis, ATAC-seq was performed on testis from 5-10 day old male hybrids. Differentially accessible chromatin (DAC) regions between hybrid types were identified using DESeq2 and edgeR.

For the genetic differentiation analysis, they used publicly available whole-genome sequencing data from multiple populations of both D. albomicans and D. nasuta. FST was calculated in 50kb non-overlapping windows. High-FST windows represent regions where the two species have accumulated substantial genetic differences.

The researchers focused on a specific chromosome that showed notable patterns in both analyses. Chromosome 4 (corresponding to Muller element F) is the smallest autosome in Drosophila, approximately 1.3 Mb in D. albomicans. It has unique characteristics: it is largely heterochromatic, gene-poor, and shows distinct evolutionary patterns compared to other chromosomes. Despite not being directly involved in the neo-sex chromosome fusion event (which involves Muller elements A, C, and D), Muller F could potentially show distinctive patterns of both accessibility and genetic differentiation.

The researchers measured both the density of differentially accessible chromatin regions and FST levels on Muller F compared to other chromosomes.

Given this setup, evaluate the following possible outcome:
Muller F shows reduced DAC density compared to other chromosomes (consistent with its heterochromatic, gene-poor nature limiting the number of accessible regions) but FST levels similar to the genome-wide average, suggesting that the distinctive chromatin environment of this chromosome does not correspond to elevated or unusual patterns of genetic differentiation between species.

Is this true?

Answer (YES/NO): NO